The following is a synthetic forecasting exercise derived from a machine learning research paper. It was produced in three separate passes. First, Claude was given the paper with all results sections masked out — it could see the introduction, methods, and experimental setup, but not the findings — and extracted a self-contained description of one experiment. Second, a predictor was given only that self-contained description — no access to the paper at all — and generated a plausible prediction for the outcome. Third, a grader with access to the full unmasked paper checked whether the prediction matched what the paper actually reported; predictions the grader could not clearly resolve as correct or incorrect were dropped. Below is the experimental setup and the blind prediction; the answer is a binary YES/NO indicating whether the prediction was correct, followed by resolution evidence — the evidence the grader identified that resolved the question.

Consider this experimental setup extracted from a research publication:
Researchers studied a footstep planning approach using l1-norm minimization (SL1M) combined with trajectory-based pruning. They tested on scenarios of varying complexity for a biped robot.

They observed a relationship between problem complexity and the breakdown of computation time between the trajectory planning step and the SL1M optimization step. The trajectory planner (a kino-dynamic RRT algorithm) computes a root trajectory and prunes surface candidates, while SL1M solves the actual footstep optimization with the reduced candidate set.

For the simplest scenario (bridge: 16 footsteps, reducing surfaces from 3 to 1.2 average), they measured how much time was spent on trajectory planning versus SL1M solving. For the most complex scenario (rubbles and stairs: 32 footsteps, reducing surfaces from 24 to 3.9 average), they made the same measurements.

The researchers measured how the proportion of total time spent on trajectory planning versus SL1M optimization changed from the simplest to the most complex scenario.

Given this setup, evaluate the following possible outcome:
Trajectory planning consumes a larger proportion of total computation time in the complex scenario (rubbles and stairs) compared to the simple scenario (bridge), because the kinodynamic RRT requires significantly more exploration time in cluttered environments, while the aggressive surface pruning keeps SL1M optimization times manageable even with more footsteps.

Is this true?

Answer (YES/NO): NO